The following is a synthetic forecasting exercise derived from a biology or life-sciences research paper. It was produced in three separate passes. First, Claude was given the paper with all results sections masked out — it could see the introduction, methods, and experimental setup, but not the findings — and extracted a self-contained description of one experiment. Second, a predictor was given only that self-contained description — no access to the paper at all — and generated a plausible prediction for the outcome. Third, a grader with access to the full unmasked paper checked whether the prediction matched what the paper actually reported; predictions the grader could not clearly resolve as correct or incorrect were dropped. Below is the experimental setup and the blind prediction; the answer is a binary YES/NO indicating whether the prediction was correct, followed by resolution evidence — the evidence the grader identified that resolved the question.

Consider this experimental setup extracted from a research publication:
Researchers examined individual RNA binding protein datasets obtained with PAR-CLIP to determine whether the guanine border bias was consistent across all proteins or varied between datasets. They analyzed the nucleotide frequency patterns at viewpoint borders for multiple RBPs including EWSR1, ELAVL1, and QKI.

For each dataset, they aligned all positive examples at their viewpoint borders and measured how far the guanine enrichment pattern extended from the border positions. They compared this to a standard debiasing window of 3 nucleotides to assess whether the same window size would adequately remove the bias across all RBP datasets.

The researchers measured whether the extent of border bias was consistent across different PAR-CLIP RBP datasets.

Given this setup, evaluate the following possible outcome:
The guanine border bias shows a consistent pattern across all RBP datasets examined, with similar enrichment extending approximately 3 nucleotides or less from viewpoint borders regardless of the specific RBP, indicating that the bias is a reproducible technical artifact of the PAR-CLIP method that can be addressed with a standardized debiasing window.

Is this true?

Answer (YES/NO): NO